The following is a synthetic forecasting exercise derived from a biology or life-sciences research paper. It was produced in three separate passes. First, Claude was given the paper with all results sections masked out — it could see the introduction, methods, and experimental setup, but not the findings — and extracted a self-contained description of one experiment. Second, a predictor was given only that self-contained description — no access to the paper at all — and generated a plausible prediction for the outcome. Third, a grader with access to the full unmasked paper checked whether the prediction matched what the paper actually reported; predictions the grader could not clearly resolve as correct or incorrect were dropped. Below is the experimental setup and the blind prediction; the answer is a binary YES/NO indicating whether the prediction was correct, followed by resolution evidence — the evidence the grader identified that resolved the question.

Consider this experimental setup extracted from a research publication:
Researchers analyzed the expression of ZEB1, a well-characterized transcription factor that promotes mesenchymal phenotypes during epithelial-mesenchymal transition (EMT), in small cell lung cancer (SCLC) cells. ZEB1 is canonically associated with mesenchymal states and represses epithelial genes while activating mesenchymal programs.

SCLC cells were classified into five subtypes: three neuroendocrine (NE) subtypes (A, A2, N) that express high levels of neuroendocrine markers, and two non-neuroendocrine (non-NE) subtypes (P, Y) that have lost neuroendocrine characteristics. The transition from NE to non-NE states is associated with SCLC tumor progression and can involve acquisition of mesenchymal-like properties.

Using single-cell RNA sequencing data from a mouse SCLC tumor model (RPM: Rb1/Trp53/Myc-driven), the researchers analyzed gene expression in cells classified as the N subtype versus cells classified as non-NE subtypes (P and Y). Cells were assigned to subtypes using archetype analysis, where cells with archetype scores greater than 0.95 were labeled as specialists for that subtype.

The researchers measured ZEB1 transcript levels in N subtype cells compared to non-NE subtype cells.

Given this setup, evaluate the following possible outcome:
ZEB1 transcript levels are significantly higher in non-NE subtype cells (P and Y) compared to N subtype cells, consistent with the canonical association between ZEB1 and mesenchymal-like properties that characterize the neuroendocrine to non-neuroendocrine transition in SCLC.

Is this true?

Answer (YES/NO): NO